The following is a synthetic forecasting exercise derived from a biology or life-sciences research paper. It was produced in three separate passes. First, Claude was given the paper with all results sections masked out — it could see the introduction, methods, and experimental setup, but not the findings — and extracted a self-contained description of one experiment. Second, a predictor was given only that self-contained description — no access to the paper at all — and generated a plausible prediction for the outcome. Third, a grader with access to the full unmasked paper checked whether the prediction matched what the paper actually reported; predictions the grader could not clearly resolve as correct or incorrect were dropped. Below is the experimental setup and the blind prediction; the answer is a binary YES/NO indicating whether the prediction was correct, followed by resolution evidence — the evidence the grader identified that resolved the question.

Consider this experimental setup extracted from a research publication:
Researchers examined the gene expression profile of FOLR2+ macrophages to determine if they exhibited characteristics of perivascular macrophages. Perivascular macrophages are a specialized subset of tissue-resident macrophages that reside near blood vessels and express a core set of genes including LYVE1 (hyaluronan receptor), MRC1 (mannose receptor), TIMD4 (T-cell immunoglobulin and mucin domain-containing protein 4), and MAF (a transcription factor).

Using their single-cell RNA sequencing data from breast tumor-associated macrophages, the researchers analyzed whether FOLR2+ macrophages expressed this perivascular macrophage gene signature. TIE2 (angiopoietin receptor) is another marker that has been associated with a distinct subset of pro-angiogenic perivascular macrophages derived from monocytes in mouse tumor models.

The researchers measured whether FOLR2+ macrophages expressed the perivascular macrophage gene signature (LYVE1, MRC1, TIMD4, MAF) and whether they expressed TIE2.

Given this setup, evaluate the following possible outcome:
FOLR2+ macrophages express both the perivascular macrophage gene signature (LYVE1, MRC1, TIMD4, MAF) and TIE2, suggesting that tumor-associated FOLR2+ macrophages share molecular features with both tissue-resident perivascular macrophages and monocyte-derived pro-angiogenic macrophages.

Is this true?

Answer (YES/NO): NO